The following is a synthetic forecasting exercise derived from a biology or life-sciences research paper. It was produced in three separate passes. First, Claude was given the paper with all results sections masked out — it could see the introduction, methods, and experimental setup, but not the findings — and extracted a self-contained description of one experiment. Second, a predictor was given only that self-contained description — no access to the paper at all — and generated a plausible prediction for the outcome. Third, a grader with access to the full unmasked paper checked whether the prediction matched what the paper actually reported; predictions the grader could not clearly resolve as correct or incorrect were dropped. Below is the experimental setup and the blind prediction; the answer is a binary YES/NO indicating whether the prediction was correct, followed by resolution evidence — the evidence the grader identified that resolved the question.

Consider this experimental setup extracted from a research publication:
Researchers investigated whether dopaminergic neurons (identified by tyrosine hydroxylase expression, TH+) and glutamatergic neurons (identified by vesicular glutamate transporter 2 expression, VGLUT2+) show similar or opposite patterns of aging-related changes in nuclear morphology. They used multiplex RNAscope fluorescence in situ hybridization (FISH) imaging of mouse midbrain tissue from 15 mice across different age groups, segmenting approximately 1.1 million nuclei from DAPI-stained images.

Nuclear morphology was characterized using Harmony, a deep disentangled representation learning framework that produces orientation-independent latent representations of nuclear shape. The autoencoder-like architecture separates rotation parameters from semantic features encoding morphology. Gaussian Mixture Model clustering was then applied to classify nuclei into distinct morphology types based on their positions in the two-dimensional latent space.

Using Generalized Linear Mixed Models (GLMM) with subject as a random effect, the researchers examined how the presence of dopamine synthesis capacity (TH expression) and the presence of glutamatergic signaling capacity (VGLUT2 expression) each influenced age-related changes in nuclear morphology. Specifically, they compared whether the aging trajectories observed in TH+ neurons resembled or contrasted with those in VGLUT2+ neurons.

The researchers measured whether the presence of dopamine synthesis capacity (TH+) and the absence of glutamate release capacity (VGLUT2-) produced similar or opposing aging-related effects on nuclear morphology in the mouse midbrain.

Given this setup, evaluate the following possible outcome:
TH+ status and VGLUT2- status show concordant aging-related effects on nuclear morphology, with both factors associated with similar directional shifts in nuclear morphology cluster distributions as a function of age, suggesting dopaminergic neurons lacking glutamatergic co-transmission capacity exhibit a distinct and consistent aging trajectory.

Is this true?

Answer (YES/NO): YES